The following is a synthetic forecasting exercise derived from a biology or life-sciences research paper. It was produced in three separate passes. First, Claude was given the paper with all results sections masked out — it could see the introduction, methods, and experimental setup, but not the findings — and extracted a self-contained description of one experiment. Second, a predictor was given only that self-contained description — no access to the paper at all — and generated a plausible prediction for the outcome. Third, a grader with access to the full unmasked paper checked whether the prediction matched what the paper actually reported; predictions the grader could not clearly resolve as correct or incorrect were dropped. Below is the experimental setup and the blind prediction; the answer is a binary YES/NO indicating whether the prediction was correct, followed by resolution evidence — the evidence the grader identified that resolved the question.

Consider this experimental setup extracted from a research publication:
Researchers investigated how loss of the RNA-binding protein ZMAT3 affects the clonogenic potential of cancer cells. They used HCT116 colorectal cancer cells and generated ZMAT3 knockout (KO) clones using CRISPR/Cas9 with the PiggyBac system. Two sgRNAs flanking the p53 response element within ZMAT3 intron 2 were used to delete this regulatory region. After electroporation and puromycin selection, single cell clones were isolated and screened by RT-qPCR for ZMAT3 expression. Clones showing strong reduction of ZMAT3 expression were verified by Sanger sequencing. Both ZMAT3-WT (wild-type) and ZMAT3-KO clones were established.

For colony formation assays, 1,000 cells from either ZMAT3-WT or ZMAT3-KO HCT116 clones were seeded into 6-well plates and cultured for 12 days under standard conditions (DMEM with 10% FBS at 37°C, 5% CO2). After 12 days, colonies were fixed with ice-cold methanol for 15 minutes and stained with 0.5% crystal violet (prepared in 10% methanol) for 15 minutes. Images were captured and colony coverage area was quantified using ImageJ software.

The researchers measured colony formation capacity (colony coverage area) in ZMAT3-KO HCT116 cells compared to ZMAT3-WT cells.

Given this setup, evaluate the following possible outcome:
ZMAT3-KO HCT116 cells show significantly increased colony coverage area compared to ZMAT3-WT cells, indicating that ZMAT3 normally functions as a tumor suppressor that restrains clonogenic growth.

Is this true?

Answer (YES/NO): YES